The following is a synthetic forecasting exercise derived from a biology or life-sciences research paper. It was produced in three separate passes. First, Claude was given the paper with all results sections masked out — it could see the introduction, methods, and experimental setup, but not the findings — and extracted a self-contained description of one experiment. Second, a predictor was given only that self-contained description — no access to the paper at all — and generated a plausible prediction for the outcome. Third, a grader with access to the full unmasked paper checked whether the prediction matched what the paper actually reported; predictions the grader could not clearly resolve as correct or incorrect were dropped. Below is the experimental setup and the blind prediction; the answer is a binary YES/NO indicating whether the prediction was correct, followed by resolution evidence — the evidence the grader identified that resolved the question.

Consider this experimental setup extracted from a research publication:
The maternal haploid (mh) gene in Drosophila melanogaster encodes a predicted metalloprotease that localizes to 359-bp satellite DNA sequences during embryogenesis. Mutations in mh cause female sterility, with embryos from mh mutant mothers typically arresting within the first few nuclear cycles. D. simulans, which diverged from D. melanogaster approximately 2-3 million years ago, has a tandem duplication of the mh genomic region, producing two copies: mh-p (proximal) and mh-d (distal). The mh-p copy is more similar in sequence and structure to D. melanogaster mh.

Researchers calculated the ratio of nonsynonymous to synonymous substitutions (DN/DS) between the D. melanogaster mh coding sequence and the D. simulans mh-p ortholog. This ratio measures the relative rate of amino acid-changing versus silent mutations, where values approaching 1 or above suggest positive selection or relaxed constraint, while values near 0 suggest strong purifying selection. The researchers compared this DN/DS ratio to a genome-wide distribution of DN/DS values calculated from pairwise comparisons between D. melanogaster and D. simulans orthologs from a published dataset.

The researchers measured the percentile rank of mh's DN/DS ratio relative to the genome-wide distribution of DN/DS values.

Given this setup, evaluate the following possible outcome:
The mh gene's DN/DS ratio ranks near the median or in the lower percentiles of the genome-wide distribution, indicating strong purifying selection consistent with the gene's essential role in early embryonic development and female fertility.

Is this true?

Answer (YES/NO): NO